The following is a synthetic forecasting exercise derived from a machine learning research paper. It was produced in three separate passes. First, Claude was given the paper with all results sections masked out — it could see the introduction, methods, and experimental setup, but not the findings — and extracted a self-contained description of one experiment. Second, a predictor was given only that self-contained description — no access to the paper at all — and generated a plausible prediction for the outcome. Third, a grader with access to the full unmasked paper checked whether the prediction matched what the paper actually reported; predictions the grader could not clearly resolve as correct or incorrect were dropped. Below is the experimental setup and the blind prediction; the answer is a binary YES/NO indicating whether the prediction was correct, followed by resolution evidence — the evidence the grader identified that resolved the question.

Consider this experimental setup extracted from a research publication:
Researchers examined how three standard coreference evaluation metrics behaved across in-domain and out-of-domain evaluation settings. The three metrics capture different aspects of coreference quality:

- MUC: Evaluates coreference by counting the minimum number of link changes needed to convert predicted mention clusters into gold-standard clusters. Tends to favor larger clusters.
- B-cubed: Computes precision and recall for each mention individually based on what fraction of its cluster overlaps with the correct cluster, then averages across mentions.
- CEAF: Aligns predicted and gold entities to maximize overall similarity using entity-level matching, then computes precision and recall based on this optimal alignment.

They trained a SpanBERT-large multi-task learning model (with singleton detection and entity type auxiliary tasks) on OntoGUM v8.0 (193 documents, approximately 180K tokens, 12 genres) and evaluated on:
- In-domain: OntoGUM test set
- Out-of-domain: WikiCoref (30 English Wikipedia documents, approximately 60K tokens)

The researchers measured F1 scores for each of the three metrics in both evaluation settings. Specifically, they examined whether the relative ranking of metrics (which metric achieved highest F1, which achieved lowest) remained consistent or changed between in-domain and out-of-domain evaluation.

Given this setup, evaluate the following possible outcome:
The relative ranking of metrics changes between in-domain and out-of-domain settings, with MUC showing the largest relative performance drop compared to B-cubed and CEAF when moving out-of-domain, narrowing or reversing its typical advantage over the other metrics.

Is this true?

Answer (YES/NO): NO